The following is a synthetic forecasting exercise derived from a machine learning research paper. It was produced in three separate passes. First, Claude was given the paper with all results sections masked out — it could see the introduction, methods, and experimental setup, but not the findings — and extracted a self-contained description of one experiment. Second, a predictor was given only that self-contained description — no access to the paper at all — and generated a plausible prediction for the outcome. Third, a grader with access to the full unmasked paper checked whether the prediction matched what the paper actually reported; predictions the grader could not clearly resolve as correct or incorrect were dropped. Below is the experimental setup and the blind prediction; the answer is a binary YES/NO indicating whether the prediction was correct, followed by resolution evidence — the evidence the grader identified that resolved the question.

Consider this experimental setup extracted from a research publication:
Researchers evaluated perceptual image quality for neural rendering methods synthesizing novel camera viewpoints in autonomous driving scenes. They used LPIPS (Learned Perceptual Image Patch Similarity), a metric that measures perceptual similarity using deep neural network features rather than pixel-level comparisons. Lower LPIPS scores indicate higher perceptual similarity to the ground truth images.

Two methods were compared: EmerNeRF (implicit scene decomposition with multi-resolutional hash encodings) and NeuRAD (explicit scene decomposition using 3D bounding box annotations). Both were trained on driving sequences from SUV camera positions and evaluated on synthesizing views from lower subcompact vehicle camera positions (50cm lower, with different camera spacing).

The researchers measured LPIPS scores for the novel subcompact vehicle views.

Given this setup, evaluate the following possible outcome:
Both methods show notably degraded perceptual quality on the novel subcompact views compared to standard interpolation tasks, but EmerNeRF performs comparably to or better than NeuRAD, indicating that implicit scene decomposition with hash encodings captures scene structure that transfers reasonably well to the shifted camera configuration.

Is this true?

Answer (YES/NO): NO